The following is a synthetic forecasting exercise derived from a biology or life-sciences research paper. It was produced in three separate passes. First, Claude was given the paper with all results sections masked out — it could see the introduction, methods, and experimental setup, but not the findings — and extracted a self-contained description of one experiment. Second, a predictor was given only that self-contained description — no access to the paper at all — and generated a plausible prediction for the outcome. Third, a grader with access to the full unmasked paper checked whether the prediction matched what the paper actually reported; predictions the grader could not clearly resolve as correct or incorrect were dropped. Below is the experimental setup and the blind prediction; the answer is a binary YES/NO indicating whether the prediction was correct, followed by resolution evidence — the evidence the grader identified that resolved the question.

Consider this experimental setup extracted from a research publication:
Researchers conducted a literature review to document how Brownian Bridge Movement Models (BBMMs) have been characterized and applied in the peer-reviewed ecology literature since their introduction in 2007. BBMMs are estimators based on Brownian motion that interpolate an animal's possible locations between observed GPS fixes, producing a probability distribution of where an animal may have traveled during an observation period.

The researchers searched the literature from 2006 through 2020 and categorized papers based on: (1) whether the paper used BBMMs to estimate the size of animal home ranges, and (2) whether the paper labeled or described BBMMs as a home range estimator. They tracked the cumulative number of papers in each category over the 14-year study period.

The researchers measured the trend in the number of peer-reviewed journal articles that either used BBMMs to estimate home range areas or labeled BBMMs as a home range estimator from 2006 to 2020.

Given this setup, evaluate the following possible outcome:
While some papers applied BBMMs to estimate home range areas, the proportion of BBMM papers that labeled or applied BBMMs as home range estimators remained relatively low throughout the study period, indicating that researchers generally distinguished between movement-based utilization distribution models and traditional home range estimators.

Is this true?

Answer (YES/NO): NO